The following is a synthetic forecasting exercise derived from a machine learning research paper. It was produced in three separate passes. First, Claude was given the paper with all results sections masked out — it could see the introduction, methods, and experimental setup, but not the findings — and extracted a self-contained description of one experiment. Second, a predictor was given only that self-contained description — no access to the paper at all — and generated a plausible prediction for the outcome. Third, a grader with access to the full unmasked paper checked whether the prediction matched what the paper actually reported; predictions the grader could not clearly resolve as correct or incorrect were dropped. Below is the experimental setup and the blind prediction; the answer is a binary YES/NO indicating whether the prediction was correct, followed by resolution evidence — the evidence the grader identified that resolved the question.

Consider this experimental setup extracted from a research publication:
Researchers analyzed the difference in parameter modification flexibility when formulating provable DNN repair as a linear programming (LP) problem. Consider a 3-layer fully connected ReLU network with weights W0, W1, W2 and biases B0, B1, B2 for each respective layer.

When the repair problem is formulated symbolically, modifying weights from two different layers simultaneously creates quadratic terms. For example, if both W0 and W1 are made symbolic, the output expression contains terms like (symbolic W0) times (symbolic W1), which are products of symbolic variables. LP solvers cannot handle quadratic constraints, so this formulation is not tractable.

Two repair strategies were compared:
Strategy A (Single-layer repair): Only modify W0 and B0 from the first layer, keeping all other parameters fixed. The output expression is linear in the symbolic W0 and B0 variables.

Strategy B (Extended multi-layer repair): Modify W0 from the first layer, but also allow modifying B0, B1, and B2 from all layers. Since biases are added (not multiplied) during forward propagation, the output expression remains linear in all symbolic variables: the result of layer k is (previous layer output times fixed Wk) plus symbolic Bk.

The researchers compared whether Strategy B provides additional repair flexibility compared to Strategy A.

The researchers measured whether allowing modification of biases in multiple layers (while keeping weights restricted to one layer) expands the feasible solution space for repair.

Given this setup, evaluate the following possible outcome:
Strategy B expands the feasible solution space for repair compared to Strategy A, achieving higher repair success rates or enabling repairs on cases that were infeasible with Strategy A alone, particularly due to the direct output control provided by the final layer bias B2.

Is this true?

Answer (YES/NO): YES